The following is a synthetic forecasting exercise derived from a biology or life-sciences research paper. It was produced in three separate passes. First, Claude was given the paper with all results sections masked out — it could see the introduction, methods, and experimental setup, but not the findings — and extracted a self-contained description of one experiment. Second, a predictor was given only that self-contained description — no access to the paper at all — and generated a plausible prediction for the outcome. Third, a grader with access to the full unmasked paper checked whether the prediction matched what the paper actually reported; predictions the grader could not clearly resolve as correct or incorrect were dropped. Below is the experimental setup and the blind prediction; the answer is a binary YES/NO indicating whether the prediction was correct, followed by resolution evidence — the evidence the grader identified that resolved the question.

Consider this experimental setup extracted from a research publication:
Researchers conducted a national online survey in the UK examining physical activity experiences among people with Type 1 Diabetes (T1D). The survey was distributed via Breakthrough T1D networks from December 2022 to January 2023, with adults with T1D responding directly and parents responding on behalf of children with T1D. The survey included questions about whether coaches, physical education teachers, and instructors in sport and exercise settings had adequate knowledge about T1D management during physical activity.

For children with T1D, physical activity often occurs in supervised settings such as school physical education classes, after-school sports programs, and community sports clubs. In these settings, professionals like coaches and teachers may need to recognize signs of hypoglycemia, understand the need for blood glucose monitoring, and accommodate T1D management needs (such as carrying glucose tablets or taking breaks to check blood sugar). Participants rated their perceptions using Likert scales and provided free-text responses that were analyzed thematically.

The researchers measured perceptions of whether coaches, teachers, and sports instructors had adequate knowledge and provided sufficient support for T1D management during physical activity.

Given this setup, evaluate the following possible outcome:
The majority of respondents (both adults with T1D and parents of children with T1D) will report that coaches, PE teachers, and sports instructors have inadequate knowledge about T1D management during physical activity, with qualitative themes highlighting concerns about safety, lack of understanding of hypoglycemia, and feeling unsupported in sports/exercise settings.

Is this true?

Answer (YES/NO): NO